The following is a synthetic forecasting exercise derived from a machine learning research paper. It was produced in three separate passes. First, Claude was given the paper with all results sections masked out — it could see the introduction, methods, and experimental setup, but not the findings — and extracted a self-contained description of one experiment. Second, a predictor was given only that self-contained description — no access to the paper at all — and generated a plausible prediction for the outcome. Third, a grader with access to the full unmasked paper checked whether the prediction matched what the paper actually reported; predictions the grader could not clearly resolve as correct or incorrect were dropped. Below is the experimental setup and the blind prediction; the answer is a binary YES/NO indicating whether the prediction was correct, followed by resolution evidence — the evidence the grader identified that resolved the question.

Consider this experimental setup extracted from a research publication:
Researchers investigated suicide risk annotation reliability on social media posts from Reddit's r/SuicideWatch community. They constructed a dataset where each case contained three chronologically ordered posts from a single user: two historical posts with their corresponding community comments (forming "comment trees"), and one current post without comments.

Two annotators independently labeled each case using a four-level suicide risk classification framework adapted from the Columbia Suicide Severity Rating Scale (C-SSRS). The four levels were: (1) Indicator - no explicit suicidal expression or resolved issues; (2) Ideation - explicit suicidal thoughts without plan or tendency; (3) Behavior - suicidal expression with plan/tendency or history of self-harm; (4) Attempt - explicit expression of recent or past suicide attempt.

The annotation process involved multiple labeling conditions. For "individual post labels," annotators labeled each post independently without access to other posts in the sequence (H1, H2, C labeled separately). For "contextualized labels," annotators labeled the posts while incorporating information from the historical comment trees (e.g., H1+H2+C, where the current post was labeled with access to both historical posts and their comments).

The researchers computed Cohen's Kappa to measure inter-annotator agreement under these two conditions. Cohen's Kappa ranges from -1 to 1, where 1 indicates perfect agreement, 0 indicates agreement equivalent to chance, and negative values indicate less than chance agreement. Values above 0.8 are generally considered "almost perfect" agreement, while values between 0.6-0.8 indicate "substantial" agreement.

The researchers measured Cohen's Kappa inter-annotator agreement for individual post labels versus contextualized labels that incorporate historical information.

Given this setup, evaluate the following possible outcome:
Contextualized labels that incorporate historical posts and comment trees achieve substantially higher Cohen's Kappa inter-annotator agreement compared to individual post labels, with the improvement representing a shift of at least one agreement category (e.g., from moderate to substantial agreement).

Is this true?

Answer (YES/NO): NO